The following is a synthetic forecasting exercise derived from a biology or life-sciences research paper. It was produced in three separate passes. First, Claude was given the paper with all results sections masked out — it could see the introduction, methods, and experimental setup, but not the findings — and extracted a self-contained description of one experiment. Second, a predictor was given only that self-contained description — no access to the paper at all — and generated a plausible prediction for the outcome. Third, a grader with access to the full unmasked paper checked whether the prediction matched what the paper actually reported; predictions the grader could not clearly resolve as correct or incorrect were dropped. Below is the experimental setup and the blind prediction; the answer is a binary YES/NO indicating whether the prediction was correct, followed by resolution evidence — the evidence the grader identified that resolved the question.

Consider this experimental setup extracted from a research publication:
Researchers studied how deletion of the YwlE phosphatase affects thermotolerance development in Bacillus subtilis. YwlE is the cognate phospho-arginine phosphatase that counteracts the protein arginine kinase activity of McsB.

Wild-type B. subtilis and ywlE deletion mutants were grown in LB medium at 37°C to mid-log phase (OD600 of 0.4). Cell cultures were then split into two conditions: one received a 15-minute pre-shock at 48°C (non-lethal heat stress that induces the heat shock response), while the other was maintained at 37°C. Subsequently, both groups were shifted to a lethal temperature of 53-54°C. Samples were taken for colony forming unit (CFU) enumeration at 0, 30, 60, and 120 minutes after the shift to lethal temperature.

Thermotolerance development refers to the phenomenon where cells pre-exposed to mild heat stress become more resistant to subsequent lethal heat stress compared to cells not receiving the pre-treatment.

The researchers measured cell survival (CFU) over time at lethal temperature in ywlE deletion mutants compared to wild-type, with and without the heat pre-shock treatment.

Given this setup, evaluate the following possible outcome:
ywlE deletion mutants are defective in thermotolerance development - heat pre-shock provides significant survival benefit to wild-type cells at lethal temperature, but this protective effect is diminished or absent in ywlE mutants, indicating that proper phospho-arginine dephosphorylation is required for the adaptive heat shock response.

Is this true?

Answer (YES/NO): YES